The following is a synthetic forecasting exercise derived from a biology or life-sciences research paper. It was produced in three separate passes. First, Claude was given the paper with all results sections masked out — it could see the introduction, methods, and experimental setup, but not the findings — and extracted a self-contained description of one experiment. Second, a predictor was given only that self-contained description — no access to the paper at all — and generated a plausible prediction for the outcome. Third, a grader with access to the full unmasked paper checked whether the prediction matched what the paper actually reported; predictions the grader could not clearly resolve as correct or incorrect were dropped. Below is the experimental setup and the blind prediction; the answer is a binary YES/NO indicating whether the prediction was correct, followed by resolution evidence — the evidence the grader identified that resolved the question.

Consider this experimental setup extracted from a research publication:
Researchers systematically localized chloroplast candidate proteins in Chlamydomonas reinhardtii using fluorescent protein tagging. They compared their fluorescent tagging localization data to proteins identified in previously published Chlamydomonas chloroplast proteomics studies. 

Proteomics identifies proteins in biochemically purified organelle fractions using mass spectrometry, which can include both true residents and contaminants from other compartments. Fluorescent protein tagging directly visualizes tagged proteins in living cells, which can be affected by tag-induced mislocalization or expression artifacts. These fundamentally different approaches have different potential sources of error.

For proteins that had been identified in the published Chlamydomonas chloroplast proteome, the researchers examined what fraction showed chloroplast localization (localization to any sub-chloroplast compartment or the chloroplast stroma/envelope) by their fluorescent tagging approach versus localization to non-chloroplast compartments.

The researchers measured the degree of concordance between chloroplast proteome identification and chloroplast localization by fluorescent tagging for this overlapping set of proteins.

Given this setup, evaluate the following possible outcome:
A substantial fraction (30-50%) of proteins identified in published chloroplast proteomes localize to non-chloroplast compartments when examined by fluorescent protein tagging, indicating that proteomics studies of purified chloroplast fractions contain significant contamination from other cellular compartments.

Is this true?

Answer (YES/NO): NO